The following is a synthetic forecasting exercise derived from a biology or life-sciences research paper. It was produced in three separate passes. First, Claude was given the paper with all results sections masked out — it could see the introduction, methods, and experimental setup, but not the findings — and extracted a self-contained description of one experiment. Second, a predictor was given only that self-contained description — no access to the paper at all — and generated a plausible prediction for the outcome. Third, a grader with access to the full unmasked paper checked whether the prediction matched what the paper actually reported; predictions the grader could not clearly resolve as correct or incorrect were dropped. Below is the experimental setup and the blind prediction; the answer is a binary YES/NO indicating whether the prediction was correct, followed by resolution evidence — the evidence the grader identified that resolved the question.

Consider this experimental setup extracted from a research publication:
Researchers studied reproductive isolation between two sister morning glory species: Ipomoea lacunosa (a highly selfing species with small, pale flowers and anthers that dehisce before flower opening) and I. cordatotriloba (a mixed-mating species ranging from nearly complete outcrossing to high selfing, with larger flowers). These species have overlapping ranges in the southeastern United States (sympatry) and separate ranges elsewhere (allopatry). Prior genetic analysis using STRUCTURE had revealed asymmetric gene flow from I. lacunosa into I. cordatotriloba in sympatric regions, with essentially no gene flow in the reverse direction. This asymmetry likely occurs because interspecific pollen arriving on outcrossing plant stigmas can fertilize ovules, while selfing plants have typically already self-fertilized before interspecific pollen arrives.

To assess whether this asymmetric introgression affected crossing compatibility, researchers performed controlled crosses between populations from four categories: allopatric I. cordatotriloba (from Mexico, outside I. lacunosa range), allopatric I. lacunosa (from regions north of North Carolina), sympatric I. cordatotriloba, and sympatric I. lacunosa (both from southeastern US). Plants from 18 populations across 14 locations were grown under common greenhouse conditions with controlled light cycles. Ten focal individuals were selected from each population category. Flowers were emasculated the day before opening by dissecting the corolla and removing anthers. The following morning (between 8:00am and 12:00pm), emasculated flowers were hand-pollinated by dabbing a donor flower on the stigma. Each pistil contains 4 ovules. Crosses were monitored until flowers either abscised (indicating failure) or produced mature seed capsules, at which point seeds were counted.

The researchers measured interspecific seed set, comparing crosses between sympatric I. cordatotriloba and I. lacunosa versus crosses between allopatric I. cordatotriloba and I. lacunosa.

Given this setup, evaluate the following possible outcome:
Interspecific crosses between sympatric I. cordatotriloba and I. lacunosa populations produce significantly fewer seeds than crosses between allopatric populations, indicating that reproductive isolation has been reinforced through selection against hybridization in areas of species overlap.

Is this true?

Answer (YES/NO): NO